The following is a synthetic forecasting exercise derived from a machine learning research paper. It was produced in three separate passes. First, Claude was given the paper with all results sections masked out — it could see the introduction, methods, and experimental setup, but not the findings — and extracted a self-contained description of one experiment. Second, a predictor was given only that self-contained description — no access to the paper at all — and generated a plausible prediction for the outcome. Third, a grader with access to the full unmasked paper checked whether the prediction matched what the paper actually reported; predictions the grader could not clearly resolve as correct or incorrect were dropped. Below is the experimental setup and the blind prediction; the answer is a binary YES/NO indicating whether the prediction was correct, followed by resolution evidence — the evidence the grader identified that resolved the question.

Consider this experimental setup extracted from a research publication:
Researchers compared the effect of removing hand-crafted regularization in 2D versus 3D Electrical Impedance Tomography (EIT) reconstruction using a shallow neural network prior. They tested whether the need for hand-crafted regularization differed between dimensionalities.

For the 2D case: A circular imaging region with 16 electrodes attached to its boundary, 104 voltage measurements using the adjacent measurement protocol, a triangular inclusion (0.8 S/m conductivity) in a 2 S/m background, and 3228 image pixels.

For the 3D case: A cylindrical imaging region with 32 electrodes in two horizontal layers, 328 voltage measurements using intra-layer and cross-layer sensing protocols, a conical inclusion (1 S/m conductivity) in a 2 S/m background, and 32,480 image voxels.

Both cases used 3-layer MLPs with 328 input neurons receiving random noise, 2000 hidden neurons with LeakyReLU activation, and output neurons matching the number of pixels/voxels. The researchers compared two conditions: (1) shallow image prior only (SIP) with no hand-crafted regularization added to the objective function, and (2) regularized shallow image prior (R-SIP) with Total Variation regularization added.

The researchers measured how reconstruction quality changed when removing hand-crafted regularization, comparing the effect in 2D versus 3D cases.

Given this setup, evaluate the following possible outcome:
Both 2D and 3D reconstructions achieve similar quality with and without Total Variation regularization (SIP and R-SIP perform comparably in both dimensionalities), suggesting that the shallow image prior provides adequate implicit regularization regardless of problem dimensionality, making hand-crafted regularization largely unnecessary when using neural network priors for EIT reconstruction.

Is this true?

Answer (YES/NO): NO